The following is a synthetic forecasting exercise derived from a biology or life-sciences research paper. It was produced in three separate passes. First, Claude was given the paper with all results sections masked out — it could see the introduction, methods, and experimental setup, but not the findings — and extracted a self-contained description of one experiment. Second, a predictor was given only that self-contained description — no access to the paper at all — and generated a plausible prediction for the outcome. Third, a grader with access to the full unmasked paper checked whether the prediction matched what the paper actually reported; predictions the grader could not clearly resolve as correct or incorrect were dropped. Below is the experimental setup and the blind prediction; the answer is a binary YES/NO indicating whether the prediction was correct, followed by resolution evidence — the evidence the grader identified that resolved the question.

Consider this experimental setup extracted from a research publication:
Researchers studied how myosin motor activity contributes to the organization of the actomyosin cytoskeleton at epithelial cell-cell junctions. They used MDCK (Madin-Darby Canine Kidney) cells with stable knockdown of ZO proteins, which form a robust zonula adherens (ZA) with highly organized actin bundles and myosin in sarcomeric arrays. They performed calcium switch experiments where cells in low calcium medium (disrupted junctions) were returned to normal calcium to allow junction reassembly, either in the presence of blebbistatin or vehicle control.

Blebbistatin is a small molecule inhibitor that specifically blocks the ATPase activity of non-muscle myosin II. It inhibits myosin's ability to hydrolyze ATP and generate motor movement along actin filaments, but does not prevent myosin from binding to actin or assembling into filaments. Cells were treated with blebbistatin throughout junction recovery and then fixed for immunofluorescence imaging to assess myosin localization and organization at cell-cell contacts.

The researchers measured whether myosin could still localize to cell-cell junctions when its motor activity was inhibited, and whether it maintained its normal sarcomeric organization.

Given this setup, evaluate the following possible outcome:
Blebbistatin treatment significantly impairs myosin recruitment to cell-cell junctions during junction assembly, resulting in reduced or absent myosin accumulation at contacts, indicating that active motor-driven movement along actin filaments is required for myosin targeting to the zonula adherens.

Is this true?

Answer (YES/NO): NO